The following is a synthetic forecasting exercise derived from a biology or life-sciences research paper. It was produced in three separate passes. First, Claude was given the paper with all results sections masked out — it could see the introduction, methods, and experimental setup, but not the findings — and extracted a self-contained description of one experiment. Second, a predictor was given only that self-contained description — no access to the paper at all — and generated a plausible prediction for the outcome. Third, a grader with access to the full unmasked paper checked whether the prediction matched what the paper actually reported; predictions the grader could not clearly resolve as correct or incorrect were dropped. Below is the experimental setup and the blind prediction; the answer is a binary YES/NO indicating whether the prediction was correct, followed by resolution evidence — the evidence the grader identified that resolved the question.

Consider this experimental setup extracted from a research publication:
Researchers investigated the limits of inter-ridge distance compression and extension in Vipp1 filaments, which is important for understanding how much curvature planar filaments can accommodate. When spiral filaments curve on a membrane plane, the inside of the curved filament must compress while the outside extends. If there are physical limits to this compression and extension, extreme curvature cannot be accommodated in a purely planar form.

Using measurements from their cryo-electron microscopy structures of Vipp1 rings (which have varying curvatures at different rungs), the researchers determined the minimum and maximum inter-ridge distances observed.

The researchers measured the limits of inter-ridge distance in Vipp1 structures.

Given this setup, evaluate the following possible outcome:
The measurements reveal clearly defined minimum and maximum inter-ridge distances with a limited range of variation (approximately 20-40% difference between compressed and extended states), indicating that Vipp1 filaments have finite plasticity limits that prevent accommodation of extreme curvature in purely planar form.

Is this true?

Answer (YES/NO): YES